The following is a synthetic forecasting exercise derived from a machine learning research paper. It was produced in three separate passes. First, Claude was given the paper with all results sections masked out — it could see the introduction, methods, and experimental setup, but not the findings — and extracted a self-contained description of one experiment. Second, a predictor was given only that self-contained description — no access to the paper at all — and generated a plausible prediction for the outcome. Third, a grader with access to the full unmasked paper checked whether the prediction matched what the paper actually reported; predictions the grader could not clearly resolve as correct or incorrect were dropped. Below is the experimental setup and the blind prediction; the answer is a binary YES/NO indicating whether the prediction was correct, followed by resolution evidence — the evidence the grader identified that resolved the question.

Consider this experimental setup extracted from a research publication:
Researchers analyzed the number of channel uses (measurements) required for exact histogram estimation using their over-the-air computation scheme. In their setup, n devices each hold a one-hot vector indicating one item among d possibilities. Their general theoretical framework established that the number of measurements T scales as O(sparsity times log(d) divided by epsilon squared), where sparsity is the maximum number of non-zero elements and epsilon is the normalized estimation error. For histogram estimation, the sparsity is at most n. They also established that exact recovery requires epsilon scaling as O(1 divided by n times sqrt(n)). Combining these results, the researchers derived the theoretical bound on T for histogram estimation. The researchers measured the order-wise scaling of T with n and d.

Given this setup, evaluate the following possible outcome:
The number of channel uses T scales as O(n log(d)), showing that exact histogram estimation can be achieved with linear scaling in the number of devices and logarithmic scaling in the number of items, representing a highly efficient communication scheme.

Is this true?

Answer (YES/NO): NO